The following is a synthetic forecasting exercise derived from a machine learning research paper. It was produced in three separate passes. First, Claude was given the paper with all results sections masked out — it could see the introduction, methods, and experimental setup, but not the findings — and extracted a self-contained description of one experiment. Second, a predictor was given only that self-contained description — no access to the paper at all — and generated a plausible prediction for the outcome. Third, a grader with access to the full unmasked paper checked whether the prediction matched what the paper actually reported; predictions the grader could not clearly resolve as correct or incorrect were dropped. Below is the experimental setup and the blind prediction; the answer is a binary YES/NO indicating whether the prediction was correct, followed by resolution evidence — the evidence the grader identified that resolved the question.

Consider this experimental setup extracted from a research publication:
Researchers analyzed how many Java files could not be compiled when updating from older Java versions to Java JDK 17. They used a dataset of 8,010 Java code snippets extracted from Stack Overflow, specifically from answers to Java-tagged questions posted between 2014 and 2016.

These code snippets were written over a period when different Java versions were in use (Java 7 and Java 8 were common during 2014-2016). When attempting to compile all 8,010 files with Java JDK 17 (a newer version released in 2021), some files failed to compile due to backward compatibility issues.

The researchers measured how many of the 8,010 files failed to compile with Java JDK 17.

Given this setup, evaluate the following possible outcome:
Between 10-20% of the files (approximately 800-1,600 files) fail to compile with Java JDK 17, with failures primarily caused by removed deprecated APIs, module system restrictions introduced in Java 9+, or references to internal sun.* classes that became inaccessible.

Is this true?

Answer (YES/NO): NO